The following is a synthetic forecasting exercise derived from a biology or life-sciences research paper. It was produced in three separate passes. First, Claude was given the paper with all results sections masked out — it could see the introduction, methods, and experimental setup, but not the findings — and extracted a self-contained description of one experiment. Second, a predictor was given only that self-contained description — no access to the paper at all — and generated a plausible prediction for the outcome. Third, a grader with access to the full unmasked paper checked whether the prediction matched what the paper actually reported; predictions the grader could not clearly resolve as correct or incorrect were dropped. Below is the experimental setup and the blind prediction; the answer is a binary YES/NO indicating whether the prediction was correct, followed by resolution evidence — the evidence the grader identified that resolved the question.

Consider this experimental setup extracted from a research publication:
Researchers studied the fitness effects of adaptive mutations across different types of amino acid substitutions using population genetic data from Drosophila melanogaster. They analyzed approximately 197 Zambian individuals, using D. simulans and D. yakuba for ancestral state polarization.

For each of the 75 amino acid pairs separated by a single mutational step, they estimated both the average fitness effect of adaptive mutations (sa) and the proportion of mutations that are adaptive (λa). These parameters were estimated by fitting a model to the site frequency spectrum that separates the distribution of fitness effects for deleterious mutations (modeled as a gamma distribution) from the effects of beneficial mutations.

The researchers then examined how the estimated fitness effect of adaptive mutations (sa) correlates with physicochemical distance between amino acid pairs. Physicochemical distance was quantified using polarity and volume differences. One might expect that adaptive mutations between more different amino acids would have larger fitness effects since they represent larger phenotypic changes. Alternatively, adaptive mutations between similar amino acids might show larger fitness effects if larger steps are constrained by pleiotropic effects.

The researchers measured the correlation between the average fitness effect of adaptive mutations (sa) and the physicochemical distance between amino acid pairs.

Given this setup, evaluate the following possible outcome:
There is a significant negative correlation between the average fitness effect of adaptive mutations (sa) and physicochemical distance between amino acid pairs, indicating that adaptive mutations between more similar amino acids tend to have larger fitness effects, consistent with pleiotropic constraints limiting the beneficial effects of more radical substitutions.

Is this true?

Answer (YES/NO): NO